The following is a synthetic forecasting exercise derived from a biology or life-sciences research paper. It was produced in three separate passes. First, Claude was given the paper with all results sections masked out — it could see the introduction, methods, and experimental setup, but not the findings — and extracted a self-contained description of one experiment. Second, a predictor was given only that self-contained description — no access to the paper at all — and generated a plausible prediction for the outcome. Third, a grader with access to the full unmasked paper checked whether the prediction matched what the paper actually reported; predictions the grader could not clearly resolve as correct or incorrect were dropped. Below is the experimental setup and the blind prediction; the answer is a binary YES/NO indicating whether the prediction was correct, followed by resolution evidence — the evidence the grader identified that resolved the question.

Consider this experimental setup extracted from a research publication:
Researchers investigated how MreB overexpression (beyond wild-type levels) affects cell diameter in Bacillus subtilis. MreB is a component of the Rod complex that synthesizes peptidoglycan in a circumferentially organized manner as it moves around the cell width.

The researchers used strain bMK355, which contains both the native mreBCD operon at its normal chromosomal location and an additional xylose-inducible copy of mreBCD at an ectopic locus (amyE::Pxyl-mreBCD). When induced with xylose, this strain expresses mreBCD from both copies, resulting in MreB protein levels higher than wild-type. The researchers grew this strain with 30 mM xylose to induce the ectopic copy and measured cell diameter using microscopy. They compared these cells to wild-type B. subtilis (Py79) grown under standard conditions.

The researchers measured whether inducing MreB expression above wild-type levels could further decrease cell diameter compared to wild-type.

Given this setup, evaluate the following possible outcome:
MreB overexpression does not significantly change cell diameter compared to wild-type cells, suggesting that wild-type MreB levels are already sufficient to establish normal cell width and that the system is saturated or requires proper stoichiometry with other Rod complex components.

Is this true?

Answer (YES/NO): NO